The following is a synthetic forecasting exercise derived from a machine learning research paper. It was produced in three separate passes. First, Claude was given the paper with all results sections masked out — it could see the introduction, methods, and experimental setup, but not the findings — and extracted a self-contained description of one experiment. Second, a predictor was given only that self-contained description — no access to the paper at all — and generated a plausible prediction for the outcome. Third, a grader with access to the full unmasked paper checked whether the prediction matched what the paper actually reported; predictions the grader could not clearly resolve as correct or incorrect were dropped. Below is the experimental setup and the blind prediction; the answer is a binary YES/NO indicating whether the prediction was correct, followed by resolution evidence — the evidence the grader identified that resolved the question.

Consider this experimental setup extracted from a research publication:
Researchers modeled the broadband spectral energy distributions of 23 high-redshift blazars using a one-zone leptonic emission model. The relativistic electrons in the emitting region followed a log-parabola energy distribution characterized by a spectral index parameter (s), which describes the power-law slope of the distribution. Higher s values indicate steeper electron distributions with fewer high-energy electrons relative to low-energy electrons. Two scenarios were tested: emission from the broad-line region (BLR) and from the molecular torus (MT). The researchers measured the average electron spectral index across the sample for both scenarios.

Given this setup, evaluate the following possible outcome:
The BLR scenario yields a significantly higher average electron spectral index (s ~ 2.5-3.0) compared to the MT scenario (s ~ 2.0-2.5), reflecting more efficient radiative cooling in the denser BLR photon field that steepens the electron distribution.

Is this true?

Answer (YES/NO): NO